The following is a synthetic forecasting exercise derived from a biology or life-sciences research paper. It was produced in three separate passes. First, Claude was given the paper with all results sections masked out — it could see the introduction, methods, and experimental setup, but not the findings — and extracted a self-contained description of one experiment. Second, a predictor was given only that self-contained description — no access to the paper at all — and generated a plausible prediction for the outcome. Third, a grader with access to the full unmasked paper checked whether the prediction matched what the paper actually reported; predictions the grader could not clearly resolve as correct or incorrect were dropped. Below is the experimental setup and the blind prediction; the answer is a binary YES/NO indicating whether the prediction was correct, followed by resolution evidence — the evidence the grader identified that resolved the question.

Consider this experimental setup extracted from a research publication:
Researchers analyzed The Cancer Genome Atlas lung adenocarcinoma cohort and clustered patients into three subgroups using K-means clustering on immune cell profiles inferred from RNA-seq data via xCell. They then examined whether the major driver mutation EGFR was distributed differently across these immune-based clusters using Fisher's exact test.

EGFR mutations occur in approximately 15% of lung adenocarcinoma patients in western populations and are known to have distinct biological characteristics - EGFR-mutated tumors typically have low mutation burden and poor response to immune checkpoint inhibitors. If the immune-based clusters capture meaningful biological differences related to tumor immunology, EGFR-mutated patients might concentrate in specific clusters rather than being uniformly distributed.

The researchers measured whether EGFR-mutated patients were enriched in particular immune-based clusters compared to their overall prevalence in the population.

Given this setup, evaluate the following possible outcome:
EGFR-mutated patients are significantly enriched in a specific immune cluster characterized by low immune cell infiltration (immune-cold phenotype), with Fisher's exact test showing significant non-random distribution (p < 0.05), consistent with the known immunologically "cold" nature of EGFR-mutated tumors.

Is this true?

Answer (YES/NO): YES